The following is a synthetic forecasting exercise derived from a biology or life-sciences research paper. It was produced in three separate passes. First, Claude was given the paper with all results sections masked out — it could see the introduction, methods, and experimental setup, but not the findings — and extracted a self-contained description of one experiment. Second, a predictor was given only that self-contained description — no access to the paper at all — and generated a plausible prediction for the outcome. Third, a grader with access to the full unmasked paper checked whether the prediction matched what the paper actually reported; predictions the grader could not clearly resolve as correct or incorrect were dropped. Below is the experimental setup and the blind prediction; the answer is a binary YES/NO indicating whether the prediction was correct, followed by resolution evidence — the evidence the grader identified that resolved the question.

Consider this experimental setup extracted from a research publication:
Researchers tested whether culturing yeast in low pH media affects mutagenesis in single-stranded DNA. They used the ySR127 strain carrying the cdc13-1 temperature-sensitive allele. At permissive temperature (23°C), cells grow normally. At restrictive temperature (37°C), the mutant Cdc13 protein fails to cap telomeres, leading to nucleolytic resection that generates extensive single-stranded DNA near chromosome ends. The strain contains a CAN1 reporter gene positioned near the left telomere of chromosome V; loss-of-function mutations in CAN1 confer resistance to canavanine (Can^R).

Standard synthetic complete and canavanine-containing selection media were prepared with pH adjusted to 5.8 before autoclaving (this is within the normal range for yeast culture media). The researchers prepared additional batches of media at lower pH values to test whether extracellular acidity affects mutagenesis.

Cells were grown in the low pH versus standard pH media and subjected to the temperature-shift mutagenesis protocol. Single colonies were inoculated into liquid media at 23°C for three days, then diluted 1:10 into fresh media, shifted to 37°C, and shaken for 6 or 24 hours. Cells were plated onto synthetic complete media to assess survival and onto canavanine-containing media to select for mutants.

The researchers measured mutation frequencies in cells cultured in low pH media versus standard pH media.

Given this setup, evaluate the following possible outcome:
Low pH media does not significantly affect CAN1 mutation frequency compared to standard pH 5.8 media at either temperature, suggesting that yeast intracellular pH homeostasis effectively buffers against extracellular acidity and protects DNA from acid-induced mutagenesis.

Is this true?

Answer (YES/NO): NO